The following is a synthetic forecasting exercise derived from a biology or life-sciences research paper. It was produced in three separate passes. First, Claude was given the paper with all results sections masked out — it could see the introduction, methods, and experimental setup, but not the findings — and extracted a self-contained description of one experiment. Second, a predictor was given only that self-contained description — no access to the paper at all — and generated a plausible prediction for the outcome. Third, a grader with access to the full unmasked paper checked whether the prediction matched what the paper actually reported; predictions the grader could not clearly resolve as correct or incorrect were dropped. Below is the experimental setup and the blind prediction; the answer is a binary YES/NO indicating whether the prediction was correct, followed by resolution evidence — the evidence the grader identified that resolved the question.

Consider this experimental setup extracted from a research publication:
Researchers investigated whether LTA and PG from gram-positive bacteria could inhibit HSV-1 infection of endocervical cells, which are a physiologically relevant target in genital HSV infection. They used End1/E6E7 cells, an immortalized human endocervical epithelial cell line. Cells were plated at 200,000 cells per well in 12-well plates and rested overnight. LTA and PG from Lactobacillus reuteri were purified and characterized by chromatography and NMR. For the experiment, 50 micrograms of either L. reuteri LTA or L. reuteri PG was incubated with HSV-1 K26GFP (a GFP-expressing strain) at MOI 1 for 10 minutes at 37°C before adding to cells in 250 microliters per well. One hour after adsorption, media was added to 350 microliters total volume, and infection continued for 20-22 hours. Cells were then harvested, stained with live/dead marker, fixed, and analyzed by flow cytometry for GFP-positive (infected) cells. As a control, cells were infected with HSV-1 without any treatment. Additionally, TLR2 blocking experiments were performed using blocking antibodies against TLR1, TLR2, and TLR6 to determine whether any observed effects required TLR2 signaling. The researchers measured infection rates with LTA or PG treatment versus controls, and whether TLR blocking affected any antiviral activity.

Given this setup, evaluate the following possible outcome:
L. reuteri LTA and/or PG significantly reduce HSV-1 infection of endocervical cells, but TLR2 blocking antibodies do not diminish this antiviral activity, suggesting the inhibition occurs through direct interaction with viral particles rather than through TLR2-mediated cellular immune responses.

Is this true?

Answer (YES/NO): YES